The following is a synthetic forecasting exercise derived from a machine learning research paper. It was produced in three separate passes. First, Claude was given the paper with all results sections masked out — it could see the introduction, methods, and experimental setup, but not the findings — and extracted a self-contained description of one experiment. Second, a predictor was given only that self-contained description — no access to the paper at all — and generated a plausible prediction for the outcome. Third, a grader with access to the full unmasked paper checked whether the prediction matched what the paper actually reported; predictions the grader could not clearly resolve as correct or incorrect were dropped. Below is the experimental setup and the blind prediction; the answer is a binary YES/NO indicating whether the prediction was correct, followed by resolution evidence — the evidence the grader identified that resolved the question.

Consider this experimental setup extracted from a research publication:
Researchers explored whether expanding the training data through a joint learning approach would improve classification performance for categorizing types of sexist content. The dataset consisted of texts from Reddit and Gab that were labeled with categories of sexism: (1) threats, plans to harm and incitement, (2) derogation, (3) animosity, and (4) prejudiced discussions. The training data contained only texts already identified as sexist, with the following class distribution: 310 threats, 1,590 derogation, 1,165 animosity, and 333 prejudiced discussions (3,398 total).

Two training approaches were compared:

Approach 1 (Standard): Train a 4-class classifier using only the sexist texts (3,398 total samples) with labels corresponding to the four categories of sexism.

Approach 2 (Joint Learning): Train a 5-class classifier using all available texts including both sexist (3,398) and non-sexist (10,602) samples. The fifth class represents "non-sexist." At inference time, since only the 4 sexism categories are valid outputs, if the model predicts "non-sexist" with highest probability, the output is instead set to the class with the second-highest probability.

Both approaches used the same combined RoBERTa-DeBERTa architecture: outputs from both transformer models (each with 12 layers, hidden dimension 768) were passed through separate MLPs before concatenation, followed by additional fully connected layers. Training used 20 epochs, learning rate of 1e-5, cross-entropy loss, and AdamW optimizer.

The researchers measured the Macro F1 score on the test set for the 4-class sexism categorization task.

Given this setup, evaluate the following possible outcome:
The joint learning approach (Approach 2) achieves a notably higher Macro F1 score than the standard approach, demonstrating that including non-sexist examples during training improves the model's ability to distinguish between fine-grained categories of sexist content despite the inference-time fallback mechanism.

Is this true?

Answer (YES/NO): NO